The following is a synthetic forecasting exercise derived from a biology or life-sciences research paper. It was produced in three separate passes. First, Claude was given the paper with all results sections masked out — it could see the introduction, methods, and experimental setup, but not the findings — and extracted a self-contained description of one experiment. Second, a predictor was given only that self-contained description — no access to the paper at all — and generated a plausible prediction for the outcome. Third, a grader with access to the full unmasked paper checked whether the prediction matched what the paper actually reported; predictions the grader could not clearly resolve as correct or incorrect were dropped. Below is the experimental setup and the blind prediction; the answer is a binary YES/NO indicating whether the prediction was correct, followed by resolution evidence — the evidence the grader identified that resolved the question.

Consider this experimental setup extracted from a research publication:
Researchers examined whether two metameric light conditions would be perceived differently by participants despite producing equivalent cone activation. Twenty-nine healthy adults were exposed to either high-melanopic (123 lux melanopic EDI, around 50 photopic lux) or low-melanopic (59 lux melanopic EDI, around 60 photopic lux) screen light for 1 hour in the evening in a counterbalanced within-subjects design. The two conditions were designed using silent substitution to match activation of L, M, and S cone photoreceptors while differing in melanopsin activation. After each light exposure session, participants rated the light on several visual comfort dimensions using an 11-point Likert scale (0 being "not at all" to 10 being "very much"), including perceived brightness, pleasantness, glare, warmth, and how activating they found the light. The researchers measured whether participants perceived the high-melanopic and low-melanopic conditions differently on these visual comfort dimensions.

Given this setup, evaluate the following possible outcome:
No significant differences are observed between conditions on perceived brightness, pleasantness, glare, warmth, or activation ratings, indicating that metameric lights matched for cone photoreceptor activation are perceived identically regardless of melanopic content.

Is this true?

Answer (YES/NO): NO